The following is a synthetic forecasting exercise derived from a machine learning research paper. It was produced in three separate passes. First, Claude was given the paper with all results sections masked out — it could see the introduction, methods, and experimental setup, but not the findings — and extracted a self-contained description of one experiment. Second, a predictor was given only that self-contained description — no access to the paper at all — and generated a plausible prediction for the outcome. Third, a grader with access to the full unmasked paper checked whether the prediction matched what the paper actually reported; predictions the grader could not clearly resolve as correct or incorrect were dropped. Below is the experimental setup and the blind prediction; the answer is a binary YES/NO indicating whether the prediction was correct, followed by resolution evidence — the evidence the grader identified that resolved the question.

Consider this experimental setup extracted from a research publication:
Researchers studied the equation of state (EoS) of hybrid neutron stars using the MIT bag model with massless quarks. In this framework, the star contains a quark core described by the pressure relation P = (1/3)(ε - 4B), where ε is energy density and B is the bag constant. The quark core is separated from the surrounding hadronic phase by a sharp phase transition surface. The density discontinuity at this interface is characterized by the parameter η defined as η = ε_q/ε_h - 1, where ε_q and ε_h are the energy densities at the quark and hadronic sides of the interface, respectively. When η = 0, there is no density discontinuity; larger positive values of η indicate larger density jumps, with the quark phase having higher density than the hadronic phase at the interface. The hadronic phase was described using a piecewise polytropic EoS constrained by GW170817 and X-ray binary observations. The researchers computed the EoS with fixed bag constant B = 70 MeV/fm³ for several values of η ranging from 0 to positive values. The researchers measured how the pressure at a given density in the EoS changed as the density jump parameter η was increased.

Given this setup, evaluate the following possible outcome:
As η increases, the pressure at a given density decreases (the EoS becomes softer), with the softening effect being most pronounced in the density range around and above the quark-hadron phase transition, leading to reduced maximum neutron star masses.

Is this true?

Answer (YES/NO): NO